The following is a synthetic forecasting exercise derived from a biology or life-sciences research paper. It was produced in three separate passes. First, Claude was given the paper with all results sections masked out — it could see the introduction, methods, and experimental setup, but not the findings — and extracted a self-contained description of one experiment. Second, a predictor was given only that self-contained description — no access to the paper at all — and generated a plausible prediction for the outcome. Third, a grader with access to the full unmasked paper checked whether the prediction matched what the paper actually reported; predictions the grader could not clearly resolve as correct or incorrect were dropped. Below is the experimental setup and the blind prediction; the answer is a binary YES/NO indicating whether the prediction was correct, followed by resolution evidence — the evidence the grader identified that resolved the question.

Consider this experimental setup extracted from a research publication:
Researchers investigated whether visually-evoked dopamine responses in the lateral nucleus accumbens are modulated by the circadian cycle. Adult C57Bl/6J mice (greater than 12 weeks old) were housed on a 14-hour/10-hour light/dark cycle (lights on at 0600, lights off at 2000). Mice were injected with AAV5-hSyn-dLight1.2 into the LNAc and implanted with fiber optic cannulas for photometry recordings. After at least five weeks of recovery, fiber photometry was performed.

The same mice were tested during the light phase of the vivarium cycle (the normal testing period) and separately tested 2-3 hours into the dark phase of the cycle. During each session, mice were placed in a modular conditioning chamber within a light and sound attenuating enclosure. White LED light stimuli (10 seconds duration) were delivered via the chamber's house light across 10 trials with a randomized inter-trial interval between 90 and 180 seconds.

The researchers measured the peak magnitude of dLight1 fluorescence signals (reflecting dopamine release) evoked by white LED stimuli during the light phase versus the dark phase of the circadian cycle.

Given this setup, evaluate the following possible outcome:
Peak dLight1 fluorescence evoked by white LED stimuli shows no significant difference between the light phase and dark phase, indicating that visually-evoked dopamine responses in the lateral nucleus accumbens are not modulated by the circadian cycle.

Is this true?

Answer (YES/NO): YES